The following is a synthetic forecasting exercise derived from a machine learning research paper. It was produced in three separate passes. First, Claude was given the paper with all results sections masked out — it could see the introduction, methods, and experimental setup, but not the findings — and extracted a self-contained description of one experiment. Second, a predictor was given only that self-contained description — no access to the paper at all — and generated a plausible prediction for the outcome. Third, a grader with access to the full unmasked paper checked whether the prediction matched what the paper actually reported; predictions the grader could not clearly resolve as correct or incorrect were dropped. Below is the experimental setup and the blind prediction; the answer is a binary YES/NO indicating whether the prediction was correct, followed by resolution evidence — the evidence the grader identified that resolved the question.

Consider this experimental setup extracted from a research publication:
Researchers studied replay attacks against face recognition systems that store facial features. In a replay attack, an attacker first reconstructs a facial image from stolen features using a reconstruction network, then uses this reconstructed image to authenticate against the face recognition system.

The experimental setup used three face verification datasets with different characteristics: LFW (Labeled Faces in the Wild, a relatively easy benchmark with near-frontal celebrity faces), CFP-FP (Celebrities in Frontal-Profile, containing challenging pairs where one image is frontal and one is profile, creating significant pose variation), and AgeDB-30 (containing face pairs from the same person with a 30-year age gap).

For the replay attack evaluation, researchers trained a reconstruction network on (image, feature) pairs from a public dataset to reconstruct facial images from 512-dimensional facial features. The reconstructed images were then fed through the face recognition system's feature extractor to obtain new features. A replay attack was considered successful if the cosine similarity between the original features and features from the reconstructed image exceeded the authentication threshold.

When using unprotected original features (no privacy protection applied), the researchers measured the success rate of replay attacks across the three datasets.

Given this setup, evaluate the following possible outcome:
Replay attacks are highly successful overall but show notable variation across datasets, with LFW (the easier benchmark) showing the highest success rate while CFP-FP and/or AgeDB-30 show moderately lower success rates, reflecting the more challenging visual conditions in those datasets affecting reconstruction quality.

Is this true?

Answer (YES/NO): YES